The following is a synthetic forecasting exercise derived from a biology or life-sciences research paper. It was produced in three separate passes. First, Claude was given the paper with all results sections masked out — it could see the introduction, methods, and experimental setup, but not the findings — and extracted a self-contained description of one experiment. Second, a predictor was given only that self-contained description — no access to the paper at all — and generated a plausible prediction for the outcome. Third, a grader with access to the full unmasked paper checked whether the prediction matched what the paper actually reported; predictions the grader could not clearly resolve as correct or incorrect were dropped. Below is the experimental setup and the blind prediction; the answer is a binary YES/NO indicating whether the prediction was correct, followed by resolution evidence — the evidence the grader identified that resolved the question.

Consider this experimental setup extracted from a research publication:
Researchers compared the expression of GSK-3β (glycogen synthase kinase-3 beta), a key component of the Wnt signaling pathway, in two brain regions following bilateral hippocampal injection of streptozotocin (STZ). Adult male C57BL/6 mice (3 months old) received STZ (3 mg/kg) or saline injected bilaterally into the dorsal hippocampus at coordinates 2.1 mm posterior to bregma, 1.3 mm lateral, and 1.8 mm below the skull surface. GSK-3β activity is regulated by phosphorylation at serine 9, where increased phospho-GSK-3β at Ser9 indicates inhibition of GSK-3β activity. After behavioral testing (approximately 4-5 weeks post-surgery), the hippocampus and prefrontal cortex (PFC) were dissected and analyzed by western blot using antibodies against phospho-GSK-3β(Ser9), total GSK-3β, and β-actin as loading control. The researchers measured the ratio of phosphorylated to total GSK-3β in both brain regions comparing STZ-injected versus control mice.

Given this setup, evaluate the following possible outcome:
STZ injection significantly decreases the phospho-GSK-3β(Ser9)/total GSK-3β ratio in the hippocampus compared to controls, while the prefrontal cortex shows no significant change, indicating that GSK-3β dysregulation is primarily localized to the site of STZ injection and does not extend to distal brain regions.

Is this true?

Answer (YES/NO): YES